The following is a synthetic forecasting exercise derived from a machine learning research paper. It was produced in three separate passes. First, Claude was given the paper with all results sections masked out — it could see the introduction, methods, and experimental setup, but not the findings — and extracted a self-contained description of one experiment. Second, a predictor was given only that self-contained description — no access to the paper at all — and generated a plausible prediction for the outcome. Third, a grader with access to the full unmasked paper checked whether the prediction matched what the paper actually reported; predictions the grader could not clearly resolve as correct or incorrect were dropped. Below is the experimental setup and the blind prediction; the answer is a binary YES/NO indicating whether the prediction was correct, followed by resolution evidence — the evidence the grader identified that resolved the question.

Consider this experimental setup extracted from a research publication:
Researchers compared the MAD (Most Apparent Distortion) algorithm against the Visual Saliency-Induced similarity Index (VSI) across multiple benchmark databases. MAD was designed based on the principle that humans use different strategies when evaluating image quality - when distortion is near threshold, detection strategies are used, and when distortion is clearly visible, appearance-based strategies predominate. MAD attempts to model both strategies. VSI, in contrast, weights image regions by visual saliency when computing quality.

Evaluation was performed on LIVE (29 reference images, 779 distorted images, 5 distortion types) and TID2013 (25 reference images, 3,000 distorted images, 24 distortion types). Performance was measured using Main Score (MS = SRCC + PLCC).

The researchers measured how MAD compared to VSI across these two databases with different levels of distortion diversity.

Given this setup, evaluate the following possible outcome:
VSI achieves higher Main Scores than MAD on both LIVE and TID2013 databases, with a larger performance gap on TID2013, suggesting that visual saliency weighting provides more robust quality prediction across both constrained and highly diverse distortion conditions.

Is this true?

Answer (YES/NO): NO